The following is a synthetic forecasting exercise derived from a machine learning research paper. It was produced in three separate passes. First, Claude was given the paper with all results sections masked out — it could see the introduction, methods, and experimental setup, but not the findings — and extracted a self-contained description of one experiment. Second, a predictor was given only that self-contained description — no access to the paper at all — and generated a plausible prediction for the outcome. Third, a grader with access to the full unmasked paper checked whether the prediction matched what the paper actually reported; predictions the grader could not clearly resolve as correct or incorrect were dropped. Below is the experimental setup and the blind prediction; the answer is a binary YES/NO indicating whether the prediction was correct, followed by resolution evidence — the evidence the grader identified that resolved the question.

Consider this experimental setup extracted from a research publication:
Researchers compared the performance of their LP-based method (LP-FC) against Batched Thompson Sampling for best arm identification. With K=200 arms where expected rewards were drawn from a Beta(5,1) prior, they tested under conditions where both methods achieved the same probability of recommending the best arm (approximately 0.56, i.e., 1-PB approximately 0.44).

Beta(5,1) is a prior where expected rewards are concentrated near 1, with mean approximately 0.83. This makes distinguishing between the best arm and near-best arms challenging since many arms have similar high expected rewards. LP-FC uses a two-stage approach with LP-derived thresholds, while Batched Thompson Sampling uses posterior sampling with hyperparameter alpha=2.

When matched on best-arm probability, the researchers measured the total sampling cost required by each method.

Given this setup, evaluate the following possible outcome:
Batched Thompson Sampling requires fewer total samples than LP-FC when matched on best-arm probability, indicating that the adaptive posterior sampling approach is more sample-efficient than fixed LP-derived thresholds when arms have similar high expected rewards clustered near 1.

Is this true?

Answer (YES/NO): NO